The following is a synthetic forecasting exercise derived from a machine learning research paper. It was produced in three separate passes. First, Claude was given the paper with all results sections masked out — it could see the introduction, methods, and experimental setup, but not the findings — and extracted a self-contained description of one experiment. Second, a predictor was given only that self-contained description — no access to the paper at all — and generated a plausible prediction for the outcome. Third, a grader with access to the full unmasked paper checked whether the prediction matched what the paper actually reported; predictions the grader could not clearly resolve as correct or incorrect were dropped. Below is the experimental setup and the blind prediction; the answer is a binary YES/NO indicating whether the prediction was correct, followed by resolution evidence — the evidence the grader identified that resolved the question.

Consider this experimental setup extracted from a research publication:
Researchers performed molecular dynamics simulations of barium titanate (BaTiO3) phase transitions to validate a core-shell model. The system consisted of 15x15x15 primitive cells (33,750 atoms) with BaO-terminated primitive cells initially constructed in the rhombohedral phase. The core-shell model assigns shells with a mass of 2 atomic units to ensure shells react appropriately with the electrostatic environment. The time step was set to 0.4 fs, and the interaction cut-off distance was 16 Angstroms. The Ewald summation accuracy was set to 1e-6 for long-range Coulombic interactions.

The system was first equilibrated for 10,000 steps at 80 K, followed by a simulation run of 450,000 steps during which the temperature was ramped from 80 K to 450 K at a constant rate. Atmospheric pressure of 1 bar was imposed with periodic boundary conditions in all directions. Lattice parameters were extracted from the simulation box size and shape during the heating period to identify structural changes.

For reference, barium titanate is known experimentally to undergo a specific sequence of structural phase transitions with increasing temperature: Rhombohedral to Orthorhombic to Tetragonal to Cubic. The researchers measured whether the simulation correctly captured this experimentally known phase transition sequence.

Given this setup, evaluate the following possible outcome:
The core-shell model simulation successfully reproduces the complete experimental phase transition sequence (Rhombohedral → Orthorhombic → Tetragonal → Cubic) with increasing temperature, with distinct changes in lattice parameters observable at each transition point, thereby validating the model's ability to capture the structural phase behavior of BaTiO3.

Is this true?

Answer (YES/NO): YES